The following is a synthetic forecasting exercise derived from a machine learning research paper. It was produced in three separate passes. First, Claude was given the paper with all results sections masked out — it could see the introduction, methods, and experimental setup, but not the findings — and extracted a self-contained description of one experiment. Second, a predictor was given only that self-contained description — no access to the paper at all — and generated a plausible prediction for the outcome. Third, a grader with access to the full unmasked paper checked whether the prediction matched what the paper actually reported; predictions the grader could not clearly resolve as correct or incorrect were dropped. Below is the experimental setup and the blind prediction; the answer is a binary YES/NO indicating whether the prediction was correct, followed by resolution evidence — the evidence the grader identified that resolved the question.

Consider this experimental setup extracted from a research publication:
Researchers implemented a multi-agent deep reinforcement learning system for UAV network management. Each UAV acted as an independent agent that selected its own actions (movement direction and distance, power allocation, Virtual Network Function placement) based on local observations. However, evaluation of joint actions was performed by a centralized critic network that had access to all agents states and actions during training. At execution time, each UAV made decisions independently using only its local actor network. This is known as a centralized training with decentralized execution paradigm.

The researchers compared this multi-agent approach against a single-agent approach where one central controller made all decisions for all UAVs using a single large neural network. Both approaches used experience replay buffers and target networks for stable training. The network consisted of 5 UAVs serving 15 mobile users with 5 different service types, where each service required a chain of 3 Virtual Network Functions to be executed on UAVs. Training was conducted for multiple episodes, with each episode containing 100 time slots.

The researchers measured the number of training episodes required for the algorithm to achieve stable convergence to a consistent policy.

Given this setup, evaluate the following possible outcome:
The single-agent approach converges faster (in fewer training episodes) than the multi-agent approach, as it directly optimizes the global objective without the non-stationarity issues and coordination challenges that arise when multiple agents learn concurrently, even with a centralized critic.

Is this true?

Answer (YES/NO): YES